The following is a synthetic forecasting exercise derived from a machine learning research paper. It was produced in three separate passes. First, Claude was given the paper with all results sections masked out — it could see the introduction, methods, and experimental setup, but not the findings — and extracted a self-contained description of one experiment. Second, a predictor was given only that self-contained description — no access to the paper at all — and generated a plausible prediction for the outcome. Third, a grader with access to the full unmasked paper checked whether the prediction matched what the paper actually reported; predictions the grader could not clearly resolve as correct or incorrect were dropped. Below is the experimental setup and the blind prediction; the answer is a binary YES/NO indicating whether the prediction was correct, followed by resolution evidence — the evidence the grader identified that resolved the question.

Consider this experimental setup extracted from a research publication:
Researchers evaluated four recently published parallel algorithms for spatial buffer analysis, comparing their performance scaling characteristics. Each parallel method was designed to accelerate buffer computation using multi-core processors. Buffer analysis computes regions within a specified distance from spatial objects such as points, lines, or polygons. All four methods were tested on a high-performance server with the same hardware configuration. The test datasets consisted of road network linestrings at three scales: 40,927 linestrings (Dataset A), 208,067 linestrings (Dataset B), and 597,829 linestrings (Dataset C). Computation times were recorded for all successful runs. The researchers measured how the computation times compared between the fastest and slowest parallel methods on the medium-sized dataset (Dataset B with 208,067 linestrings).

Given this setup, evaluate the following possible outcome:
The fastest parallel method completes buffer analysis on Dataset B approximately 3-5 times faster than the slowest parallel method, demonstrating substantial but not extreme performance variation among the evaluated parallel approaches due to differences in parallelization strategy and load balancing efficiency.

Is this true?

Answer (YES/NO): NO